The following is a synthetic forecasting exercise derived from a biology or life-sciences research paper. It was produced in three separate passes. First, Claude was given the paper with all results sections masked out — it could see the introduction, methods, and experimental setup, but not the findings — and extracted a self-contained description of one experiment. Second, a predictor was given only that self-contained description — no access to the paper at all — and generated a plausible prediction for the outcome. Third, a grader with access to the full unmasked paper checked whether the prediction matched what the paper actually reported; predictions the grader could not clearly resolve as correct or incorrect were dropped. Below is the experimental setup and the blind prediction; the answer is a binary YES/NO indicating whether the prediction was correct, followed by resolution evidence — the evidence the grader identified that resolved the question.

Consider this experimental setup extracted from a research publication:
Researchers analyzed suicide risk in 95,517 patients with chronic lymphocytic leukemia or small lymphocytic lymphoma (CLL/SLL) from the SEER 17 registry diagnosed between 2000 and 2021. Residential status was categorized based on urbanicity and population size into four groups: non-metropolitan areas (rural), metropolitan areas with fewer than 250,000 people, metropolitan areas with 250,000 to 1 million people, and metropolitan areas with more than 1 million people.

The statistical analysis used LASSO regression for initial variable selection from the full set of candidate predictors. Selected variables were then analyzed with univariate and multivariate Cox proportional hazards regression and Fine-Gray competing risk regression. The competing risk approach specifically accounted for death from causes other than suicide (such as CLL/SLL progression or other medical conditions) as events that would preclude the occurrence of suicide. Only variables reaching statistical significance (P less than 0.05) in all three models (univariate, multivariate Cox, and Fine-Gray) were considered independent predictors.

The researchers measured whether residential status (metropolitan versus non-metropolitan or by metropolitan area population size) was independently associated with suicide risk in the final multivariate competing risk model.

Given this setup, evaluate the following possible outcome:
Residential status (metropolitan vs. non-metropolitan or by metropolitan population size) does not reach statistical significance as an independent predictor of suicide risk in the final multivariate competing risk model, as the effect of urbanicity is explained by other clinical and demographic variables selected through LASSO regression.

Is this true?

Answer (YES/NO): YES